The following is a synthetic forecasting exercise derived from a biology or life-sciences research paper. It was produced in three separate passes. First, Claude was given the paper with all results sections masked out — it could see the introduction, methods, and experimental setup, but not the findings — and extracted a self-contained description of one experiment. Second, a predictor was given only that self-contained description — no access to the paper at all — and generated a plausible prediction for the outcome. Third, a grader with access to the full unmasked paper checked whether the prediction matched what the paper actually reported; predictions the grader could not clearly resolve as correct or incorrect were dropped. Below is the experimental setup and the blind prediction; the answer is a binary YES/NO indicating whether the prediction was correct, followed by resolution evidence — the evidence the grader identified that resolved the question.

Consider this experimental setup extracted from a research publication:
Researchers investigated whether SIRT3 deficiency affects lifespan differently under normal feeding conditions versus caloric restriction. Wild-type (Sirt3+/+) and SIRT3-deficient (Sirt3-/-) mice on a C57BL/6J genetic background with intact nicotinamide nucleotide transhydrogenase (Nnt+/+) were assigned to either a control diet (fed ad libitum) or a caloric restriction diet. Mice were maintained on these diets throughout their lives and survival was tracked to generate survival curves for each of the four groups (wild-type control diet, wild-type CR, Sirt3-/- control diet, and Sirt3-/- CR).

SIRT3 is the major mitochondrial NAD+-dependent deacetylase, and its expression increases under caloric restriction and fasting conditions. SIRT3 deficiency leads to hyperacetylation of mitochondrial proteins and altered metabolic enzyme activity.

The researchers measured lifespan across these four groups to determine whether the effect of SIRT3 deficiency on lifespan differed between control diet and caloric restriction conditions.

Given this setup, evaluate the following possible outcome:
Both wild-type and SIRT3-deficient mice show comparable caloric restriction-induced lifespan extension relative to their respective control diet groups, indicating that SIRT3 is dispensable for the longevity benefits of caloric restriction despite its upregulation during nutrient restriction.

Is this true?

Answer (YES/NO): NO